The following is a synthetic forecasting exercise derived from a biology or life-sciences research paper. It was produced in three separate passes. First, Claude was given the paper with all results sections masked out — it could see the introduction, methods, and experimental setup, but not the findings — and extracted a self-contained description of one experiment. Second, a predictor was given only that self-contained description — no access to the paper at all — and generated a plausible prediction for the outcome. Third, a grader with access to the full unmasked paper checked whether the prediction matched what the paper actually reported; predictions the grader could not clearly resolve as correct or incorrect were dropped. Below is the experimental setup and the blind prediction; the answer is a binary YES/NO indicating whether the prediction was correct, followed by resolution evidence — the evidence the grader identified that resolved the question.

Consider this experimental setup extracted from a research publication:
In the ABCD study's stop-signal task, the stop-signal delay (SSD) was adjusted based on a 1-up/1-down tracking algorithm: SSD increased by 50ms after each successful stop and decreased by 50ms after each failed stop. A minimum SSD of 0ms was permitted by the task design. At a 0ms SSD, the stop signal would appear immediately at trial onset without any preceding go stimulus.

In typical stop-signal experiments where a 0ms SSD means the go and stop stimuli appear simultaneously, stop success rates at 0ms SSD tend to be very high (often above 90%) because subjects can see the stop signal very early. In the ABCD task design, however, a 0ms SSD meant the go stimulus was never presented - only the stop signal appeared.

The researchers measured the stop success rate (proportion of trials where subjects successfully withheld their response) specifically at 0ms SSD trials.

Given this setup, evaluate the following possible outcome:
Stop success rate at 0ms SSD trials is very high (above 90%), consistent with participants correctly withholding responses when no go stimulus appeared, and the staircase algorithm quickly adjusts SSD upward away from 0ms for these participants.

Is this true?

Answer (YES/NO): NO